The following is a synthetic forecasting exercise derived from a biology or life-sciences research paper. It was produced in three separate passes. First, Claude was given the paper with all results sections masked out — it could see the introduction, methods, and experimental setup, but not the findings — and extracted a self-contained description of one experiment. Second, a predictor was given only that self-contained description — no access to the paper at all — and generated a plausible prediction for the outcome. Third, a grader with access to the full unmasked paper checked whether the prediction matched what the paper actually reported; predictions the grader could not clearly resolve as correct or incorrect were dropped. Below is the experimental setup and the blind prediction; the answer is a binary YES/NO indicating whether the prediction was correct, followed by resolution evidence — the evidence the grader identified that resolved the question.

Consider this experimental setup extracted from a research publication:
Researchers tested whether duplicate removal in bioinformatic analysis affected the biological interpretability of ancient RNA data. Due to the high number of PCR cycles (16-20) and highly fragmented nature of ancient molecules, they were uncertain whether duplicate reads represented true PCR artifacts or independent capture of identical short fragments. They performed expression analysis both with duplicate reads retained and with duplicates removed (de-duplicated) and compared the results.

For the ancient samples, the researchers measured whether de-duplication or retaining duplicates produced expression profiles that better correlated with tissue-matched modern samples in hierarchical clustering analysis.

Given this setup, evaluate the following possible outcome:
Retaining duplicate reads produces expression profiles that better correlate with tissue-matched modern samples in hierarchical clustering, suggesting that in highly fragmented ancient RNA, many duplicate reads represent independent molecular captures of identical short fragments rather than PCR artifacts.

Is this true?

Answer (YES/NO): NO